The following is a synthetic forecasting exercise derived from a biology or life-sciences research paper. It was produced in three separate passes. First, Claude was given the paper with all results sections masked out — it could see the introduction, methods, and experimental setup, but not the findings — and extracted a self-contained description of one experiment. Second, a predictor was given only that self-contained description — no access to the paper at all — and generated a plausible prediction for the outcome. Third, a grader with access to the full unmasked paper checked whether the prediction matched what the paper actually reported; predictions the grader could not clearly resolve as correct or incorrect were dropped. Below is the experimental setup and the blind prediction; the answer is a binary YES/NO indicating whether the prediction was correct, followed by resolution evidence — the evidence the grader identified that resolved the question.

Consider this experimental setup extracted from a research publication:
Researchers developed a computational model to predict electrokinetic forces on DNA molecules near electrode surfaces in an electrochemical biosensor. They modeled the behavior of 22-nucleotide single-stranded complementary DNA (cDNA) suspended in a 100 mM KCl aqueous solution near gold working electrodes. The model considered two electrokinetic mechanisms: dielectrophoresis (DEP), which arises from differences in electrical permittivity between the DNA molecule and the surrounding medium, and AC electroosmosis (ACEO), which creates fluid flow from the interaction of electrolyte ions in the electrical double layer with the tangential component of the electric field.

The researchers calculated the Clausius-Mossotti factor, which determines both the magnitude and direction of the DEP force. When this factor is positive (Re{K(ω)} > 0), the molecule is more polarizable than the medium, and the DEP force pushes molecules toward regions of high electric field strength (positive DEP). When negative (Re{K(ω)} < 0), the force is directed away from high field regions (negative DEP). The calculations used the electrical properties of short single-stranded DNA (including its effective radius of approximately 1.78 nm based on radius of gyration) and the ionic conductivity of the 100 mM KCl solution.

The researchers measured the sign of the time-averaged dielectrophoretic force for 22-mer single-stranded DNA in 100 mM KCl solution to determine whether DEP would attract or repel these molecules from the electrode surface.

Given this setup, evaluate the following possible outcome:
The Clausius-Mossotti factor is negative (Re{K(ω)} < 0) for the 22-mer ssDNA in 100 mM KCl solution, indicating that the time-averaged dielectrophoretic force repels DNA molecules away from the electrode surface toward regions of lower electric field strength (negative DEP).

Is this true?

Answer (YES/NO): YES